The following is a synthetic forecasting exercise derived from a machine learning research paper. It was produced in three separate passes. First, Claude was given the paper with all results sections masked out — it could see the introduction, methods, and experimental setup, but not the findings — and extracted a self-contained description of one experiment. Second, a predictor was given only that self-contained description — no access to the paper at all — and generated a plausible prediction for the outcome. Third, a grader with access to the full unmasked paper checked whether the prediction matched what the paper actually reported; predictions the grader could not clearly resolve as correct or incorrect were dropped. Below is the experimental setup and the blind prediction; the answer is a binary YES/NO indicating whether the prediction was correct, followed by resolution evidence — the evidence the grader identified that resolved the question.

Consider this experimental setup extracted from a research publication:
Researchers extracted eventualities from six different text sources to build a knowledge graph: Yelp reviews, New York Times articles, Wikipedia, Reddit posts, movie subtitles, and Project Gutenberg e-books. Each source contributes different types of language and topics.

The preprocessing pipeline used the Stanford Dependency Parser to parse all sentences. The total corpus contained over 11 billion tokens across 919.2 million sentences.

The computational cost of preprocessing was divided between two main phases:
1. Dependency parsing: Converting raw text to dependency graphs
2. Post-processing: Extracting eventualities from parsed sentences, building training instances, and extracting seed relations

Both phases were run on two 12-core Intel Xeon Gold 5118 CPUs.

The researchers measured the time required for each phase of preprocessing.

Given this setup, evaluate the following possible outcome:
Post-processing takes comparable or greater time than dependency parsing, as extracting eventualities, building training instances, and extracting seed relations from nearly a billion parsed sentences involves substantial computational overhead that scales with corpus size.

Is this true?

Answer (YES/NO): NO